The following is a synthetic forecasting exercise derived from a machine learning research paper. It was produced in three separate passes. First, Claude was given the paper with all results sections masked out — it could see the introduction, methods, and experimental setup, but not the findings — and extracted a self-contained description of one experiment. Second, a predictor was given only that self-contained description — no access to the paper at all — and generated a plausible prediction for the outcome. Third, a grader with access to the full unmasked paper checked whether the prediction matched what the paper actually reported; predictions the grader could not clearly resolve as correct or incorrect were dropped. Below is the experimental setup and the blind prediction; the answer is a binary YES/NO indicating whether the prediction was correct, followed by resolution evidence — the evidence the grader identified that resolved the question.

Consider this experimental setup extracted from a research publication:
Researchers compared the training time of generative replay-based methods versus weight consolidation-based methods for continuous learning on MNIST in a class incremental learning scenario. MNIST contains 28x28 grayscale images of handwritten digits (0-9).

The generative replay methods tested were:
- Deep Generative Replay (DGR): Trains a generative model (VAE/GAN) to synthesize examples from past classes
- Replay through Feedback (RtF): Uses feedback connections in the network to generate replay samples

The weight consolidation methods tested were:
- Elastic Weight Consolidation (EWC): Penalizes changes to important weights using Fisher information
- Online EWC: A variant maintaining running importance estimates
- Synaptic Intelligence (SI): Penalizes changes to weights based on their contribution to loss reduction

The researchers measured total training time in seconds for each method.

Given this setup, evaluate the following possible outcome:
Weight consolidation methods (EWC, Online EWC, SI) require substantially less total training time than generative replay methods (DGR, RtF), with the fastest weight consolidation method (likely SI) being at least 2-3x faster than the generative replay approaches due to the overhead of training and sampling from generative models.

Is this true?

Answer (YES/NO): NO